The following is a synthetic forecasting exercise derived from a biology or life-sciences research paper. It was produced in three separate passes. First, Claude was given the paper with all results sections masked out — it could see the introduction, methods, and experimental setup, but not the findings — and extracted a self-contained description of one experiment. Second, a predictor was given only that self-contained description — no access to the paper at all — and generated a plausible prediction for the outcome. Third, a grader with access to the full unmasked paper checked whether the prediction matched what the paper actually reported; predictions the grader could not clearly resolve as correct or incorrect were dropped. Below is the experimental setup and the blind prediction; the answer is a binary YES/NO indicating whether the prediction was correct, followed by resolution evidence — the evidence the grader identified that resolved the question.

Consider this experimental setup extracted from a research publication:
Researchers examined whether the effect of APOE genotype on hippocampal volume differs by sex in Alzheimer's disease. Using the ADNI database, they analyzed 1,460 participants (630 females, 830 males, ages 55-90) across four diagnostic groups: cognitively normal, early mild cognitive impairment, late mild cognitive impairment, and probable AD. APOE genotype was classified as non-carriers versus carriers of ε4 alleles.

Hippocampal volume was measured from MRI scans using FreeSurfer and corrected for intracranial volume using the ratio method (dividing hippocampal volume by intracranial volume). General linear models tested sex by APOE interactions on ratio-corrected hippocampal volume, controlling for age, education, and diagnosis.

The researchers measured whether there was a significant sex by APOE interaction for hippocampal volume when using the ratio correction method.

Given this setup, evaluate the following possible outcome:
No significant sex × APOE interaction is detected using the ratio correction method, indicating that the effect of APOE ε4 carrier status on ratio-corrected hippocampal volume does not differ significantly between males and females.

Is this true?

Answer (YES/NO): YES